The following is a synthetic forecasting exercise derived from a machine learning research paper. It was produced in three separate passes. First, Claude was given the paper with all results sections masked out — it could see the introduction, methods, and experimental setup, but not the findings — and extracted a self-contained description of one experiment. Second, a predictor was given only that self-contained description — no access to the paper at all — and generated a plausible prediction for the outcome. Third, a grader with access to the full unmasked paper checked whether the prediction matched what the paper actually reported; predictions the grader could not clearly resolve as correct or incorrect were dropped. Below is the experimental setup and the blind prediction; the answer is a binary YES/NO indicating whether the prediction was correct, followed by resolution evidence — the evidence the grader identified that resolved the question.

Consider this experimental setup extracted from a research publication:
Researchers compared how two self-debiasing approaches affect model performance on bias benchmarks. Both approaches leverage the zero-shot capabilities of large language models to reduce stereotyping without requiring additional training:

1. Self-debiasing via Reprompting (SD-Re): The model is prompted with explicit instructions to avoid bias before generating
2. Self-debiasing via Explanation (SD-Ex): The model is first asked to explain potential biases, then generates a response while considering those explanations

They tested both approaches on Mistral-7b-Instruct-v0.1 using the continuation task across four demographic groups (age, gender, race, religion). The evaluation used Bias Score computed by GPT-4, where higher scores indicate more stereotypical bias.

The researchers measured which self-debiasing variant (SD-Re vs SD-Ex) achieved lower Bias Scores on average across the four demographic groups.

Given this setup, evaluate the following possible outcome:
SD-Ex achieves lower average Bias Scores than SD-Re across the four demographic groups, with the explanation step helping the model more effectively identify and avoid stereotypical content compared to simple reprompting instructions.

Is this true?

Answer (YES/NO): YES